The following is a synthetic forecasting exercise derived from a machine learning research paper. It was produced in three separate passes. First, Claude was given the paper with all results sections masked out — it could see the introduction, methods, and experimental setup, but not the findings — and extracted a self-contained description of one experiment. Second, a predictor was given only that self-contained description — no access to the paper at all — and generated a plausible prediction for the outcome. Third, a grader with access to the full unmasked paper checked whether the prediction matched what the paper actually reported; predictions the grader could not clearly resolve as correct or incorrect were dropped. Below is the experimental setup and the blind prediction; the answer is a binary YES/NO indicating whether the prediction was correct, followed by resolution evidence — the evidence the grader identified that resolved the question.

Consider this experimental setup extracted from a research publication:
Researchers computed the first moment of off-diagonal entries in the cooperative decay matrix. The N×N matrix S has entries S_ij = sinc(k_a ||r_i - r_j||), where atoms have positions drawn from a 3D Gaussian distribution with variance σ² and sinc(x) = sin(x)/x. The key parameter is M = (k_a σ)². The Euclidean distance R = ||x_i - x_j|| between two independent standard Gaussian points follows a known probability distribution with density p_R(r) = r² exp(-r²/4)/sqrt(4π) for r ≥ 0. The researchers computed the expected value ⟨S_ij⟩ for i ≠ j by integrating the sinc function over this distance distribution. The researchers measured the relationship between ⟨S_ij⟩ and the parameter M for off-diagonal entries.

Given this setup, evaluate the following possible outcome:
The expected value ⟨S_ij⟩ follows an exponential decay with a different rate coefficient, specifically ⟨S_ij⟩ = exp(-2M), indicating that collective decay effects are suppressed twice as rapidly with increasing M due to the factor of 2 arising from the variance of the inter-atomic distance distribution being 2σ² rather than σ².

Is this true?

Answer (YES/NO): NO